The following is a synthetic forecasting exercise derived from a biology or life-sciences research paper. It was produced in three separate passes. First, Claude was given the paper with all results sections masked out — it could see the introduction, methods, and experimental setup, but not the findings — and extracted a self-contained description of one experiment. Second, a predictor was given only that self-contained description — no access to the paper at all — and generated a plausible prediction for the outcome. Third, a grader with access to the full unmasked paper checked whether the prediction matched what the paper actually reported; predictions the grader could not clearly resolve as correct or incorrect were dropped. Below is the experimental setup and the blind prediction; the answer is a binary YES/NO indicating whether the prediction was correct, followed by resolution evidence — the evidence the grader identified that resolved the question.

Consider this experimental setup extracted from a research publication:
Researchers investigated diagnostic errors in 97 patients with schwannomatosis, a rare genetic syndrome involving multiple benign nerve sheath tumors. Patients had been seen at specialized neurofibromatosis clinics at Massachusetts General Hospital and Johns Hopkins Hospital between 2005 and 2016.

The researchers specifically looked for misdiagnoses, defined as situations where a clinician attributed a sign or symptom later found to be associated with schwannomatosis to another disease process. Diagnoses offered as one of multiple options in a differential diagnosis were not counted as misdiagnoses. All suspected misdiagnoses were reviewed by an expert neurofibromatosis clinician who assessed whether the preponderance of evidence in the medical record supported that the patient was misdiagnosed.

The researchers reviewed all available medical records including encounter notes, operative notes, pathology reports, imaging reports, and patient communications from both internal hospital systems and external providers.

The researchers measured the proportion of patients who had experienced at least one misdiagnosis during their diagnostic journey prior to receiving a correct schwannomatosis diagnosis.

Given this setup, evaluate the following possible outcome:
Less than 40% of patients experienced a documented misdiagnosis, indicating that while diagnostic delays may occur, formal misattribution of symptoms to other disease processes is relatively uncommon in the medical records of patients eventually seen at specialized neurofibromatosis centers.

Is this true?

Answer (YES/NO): YES